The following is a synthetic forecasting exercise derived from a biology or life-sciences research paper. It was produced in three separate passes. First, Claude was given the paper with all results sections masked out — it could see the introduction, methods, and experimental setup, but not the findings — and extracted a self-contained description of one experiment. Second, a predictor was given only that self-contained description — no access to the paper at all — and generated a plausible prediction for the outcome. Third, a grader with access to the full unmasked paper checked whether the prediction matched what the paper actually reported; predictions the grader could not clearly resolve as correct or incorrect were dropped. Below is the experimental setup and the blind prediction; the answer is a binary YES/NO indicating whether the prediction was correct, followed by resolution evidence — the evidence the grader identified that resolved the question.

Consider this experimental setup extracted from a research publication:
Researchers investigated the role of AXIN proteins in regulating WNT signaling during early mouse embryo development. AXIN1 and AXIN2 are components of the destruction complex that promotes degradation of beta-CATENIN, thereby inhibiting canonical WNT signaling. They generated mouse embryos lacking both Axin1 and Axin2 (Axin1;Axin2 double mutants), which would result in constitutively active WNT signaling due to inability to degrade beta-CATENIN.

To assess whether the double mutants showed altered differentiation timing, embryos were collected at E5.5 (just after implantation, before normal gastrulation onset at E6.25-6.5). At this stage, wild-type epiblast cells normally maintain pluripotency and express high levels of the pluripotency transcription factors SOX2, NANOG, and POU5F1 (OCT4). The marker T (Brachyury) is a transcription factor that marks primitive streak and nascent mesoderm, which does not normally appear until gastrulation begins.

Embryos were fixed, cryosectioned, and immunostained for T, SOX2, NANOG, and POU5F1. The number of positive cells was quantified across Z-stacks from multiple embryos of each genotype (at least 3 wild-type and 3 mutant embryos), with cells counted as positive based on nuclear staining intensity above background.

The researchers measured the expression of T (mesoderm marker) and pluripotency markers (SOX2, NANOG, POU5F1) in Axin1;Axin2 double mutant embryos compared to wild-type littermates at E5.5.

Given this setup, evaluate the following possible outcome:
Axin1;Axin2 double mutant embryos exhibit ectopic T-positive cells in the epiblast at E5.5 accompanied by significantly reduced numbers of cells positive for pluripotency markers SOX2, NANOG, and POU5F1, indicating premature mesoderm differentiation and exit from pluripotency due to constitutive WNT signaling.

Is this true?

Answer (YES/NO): NO